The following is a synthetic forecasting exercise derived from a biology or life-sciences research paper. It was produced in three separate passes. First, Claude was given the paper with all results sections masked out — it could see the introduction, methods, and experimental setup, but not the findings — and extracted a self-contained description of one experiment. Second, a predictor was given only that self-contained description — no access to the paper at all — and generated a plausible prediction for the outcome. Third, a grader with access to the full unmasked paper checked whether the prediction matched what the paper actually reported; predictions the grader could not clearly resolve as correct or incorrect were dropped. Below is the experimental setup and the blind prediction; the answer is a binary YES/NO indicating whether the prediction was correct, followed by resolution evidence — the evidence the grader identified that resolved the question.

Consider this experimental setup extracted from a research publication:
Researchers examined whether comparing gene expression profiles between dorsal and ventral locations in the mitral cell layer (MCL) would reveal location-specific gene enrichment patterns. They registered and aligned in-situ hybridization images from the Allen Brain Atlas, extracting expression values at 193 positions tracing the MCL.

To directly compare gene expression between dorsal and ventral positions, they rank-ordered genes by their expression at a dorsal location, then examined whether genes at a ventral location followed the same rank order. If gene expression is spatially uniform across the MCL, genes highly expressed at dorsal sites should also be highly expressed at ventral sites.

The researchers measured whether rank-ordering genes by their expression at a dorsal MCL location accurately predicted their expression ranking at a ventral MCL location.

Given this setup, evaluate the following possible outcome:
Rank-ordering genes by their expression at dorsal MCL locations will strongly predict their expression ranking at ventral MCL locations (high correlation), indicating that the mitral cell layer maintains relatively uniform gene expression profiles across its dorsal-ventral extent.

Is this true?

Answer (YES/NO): NO